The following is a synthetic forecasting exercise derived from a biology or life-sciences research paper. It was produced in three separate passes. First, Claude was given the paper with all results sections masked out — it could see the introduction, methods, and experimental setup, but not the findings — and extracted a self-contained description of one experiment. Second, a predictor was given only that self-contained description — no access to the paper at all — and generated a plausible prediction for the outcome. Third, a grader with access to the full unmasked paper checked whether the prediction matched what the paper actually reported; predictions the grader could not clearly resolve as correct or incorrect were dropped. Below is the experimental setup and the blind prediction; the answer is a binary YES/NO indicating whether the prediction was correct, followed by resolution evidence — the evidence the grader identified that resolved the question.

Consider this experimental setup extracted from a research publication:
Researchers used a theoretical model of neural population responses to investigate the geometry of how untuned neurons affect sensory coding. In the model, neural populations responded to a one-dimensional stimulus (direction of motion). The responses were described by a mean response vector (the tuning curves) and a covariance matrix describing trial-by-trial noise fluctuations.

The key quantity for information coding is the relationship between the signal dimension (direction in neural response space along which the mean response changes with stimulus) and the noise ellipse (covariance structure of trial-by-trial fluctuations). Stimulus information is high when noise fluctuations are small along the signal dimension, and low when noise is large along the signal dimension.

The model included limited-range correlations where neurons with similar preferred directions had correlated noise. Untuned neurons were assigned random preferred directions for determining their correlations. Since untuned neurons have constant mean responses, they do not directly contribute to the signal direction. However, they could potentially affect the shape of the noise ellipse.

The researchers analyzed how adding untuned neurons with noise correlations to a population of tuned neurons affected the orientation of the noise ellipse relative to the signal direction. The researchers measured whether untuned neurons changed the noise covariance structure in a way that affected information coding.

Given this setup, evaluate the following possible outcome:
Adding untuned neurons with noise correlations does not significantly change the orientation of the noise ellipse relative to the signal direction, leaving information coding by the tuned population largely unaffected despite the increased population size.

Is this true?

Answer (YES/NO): NO